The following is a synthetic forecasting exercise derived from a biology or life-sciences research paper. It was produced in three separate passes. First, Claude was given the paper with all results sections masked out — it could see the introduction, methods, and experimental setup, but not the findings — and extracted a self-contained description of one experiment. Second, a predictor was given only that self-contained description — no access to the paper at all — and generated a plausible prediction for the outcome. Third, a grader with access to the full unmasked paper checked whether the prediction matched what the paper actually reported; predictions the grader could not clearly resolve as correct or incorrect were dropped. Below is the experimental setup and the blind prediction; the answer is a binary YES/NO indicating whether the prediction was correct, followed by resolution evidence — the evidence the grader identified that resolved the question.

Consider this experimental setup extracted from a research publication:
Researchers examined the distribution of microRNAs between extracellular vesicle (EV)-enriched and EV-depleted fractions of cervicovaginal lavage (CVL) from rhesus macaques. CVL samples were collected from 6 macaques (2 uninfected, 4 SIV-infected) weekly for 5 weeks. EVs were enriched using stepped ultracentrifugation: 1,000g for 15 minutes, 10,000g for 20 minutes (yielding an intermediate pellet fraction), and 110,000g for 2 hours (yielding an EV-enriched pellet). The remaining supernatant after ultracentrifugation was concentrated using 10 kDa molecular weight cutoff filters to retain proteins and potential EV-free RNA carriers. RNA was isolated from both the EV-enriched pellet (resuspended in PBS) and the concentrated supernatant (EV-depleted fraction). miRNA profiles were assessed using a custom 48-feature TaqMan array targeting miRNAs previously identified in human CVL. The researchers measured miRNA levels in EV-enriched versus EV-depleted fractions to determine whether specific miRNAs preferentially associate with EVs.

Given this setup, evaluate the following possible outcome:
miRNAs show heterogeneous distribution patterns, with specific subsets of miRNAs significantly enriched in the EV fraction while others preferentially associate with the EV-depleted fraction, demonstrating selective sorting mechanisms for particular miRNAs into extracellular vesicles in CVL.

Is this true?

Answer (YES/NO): NO